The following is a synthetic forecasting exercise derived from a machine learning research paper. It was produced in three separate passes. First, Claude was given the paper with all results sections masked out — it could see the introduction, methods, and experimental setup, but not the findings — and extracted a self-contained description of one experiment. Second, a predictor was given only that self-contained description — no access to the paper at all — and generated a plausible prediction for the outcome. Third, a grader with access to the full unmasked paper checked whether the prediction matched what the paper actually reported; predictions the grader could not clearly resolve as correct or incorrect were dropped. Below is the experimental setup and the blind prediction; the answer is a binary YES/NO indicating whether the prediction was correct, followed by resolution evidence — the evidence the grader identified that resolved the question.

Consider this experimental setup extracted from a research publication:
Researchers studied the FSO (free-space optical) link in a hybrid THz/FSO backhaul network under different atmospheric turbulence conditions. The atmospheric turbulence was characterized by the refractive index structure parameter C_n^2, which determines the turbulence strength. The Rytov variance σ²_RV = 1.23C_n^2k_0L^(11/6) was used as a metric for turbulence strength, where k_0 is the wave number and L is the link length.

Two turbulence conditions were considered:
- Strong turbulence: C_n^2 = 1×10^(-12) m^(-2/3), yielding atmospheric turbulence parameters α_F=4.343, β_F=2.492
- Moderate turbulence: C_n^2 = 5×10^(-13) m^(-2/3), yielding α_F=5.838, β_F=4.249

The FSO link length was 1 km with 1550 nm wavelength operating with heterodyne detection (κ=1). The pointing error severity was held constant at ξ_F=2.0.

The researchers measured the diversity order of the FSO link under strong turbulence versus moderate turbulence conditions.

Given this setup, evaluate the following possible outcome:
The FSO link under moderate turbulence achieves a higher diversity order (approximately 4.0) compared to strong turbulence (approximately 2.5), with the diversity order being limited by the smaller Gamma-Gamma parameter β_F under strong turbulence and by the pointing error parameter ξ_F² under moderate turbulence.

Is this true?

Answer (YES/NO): YES